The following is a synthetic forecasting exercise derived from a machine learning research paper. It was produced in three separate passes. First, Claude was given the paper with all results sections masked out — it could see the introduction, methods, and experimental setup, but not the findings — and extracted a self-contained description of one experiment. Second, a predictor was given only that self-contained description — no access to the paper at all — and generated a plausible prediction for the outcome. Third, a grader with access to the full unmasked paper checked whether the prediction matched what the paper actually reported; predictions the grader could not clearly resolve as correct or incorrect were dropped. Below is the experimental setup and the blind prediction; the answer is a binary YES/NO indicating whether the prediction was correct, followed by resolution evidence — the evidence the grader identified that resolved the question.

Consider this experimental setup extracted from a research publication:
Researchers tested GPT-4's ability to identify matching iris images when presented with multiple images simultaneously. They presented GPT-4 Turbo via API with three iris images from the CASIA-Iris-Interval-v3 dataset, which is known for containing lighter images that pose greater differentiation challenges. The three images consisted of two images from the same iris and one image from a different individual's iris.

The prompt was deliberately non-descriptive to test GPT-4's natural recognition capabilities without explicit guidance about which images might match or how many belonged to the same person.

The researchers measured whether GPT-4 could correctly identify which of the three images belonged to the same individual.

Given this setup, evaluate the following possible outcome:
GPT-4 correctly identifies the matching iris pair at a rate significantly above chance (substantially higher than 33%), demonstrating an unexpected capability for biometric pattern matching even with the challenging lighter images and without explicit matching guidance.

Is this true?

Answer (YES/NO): NO